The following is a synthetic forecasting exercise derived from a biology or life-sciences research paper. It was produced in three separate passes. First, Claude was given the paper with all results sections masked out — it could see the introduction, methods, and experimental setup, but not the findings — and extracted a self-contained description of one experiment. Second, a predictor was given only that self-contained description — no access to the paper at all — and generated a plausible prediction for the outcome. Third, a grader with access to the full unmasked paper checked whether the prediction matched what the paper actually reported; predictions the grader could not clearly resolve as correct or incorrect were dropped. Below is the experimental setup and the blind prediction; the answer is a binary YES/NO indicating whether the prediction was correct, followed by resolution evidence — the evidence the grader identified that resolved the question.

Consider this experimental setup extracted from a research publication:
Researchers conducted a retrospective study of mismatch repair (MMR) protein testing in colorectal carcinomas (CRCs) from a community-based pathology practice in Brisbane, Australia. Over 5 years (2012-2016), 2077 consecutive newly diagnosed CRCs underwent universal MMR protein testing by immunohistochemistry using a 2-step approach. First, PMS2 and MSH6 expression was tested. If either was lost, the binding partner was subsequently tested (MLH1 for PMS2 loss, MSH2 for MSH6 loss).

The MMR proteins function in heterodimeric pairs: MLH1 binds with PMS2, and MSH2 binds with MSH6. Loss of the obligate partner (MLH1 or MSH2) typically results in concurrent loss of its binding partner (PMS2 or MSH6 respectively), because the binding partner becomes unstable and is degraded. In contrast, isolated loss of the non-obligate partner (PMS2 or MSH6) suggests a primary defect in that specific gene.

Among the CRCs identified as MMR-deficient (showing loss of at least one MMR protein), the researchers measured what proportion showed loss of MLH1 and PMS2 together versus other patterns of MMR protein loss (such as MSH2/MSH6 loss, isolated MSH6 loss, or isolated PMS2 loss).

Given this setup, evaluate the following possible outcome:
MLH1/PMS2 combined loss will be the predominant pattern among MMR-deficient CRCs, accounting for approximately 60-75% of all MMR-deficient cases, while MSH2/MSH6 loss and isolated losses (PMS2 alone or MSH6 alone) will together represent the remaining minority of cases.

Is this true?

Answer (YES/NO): NO